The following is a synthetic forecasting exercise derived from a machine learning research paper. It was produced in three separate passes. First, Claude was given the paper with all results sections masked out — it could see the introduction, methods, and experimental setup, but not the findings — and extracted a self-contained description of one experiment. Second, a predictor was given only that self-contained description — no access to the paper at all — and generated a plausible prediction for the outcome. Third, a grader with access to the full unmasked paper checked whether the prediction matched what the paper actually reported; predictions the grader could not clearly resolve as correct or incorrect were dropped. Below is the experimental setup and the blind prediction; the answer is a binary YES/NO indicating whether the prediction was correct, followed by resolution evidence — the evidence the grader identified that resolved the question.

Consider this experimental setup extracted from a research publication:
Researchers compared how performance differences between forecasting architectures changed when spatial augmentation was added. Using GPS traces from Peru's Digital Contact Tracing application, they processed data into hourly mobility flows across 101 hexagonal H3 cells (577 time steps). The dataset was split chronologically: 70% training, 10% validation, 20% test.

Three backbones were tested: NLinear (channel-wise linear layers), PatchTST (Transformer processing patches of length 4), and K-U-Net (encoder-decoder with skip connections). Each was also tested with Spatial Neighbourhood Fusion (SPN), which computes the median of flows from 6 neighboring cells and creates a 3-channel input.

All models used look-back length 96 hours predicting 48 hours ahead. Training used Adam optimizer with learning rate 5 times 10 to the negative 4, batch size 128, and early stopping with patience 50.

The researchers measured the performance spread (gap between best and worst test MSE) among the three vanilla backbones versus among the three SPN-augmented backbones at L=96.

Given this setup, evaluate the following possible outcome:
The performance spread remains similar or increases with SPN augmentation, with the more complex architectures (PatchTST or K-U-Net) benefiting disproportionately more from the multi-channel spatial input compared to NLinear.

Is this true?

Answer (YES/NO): NO